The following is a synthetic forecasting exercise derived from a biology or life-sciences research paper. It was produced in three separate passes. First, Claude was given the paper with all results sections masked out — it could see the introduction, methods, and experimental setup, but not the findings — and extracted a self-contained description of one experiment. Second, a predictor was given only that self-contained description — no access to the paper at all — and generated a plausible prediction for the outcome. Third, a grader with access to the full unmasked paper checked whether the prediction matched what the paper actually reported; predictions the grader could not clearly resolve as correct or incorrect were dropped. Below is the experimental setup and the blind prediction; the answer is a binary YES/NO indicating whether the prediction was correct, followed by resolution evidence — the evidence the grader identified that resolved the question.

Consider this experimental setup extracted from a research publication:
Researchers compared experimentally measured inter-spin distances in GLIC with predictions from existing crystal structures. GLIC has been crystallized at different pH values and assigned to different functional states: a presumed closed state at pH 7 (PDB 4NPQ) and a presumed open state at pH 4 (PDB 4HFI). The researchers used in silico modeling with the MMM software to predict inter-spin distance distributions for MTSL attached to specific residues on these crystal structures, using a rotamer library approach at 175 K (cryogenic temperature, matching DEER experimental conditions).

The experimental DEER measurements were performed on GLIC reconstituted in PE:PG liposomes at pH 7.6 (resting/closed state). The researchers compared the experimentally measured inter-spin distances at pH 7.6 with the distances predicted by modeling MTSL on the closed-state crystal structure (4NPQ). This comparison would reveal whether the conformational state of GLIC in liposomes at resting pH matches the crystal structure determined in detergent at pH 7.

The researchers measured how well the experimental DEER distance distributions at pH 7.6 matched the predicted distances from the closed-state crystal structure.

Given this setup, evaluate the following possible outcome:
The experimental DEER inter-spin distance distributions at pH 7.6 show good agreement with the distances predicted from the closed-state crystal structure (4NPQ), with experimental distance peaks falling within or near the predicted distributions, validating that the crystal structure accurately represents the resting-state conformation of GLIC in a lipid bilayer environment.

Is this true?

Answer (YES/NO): NO